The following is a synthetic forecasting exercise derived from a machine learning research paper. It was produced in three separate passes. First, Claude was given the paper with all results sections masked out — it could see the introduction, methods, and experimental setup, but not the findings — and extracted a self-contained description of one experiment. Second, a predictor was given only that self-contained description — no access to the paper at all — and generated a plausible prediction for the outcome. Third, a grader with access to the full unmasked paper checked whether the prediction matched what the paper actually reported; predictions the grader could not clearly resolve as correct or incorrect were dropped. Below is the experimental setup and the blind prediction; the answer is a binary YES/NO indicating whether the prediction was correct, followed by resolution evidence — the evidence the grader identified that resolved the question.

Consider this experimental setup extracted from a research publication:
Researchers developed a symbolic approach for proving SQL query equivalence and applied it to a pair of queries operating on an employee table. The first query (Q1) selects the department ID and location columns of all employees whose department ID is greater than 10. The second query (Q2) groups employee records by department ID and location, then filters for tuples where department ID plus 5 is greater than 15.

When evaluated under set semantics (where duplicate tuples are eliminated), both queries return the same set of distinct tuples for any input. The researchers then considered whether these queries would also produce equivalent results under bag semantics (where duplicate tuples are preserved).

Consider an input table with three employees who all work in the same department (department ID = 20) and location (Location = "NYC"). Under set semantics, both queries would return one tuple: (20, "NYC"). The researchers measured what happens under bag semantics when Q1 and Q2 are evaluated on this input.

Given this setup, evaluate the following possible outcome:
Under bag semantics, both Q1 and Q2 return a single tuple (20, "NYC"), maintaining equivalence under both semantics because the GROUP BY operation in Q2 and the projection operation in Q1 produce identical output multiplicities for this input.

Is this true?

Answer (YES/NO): NO